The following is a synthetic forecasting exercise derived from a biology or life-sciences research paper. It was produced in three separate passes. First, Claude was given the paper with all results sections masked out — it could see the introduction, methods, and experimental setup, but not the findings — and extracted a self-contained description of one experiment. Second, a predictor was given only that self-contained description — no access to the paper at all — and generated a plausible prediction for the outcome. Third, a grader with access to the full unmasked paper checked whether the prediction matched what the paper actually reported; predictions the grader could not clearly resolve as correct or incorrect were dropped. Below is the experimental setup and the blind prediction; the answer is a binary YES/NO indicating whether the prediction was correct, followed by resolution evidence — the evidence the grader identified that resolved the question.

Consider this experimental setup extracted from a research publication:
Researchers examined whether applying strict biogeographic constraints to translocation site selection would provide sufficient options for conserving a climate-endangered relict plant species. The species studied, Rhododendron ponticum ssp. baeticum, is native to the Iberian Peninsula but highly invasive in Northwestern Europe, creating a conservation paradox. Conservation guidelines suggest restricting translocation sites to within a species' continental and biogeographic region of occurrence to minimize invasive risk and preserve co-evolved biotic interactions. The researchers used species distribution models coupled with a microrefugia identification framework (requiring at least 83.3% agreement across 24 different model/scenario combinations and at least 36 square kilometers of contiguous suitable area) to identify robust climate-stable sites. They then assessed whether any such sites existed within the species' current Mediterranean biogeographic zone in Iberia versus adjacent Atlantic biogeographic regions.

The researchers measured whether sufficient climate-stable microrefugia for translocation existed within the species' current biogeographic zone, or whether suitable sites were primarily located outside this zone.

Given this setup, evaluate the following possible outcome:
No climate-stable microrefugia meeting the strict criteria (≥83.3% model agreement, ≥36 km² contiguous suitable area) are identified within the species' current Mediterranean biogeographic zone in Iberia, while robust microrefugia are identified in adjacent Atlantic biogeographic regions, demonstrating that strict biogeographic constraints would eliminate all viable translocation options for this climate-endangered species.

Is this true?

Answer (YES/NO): YES